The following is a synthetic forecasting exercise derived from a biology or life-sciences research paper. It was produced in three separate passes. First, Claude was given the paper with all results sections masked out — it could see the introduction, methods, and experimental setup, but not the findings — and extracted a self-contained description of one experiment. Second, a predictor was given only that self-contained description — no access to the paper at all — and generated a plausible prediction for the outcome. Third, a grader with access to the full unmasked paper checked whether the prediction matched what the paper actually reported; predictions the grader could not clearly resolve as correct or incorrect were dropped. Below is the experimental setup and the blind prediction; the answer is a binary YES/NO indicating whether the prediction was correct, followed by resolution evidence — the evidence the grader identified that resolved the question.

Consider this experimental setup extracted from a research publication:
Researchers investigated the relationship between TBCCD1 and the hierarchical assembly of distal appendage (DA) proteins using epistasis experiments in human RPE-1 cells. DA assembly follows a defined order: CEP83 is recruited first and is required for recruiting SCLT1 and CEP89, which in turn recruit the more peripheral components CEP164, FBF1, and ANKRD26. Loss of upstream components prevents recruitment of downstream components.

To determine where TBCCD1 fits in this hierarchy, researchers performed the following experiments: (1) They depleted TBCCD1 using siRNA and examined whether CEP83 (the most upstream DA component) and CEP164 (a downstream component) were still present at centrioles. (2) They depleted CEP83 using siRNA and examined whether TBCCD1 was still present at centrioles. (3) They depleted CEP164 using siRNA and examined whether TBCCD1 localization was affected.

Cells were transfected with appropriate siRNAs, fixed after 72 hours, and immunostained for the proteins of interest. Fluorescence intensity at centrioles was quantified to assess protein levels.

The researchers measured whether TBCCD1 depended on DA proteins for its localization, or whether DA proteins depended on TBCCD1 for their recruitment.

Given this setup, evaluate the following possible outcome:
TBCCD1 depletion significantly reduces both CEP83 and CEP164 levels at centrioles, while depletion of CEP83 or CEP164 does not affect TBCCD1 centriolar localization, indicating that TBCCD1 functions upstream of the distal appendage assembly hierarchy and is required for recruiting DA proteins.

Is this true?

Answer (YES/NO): NO